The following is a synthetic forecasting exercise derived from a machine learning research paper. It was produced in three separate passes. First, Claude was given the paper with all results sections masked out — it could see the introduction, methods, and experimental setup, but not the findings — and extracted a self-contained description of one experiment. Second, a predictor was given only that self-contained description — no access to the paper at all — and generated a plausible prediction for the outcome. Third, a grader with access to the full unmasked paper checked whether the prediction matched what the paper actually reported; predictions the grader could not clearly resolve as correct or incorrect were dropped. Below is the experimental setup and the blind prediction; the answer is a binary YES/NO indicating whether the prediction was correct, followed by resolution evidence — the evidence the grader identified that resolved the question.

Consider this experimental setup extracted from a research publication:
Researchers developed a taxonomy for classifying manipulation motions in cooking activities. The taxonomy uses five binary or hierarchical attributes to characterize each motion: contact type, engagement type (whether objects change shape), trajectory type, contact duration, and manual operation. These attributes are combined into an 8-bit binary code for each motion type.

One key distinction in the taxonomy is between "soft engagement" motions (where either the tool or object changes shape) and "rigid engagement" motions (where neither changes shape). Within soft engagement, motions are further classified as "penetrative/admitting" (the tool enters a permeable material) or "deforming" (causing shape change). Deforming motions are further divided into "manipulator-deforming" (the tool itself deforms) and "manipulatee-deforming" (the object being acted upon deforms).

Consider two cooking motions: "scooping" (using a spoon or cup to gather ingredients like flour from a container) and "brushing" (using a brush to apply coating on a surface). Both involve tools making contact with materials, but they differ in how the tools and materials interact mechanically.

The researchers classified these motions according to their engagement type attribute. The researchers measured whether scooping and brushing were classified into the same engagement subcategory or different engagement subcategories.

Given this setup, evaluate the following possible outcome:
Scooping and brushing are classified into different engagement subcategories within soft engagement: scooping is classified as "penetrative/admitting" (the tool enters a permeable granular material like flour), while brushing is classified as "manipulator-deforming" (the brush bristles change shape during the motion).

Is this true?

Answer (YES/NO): YES